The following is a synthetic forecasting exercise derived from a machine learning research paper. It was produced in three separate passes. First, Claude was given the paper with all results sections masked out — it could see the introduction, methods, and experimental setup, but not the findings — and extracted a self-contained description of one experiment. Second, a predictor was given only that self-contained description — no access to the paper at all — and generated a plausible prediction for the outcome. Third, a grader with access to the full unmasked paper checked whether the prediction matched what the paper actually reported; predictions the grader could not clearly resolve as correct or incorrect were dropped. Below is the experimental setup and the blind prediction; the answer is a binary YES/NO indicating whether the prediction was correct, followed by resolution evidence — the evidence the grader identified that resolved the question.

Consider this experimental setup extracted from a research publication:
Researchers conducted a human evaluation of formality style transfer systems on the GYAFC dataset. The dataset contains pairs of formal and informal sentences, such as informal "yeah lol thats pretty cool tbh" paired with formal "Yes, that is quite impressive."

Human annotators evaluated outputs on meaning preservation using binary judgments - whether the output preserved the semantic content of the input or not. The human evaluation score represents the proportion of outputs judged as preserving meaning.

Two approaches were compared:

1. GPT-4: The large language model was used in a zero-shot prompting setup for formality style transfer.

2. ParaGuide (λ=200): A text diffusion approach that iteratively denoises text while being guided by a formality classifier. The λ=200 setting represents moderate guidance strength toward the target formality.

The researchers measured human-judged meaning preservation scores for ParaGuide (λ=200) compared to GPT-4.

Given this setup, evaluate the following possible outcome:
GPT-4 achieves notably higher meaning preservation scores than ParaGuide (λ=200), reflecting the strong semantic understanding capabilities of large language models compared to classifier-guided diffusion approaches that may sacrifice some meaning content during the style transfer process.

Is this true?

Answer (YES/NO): YES